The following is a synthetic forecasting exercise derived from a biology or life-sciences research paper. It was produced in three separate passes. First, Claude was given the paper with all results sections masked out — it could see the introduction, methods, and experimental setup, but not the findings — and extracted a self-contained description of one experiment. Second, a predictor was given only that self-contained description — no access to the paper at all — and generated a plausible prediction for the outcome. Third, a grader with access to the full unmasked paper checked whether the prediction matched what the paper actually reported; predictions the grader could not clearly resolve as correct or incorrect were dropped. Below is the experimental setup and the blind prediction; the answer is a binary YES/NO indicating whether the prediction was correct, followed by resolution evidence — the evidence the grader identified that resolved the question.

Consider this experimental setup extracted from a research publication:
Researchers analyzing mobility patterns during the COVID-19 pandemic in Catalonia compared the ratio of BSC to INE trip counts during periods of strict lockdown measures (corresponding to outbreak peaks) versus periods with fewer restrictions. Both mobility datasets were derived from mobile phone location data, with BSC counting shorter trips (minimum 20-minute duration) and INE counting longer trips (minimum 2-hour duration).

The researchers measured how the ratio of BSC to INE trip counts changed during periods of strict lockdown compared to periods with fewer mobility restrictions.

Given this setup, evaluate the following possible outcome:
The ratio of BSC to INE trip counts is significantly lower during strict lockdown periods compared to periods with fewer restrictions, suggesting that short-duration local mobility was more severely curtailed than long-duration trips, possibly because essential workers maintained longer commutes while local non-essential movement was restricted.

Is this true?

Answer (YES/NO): NO